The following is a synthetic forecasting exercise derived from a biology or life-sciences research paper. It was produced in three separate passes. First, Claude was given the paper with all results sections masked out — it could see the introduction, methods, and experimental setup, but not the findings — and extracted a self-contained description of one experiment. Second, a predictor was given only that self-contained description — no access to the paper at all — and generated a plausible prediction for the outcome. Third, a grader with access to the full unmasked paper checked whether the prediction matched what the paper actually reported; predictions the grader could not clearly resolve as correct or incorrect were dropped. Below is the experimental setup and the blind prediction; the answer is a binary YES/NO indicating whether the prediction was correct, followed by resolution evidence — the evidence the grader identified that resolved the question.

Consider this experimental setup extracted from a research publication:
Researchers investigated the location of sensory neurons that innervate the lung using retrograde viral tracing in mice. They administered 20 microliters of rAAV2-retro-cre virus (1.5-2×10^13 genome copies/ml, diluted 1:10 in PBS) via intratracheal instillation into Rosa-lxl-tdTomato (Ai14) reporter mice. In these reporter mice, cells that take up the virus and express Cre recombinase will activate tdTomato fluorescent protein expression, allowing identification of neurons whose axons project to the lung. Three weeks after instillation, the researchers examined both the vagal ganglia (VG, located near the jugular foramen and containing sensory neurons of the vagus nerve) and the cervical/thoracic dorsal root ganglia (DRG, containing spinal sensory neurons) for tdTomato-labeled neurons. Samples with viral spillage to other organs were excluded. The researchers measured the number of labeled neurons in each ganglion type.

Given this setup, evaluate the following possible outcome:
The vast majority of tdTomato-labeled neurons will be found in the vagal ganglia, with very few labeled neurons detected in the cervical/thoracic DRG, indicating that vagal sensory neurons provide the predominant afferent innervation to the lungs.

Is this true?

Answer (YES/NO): YES